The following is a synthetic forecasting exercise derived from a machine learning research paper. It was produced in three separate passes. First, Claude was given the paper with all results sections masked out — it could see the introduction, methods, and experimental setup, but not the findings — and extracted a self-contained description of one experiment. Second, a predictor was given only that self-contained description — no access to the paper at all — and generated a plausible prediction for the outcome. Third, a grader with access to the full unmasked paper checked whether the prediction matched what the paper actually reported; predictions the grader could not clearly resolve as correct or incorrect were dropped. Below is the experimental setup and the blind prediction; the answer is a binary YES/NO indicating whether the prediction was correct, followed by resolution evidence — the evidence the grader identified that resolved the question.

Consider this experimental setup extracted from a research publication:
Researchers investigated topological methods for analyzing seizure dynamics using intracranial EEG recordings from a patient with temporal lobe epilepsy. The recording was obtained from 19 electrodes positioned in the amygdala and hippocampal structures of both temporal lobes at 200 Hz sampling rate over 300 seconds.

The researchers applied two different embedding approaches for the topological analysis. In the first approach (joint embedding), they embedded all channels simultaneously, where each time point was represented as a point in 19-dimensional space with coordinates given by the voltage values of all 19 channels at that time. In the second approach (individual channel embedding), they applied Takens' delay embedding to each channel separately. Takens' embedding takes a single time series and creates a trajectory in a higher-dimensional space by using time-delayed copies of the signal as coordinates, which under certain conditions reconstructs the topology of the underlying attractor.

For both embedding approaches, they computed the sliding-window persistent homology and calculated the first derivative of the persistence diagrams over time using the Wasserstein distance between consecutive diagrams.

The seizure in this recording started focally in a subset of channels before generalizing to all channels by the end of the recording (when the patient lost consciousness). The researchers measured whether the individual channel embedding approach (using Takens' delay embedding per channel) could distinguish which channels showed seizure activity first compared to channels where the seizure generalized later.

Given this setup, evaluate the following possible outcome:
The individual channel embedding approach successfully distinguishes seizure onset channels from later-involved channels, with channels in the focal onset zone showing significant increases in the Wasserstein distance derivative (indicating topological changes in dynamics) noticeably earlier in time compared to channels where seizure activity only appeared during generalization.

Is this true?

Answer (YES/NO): YES